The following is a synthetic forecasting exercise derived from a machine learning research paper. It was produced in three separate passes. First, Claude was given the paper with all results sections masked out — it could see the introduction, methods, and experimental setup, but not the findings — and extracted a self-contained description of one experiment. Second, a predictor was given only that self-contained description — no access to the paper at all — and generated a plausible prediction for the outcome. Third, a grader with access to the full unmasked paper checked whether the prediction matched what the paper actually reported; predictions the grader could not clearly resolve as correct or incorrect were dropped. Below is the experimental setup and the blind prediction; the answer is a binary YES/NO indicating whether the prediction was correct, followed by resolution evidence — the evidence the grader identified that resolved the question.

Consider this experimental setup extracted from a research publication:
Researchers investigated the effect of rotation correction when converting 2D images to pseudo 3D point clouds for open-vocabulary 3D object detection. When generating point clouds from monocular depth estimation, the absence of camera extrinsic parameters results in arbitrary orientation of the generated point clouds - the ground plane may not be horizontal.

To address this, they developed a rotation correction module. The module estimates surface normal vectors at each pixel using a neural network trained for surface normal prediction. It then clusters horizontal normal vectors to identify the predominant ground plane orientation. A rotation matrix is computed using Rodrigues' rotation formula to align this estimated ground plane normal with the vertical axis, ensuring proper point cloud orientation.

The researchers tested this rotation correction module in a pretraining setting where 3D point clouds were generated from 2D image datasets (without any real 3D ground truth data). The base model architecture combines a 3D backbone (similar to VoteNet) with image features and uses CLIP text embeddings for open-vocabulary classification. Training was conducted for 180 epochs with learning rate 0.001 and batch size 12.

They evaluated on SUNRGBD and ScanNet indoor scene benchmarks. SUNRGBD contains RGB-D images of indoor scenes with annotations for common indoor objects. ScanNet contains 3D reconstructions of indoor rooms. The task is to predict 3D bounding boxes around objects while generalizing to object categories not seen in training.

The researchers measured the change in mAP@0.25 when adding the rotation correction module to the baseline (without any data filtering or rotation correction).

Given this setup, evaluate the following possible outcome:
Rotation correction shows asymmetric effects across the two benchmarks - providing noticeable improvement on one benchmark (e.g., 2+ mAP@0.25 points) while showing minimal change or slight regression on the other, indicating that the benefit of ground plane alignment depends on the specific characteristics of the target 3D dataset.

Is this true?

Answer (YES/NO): NO